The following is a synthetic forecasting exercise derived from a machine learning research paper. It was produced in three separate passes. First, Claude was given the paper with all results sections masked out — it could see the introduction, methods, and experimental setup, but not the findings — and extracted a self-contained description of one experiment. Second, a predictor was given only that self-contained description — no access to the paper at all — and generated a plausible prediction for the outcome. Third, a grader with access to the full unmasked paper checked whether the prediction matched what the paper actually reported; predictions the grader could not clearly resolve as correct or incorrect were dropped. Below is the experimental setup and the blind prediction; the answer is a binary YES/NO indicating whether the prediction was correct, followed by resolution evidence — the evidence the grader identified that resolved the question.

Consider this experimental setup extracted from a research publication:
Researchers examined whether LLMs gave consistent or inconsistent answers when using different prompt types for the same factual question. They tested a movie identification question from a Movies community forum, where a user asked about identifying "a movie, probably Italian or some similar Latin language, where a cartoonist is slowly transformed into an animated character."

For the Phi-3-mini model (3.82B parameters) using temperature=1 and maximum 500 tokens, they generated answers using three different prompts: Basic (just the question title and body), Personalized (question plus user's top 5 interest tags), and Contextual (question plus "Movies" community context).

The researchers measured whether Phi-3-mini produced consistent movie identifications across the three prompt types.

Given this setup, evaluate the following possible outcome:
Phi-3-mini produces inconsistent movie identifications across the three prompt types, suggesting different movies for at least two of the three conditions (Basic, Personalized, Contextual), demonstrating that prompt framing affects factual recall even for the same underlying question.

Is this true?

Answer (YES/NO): NO